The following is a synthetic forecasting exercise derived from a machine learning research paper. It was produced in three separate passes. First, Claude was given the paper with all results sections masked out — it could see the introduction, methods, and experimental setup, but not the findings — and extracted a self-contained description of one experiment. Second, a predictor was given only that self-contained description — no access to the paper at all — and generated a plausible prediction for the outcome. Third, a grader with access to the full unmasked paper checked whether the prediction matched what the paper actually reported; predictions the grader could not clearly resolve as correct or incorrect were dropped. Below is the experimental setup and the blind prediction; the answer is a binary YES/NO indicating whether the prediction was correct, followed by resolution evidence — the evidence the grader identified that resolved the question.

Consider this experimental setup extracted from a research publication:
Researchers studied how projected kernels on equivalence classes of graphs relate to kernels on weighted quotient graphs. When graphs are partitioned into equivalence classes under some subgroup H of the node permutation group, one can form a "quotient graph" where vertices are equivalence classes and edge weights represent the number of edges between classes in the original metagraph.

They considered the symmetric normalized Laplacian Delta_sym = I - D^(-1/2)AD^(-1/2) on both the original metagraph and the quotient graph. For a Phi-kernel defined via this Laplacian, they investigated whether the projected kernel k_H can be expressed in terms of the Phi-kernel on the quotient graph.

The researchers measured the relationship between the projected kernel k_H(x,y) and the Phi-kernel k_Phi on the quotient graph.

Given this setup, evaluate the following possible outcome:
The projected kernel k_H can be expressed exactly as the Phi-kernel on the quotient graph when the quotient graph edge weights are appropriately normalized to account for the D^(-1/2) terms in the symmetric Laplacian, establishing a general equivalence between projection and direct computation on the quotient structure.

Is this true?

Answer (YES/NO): NO